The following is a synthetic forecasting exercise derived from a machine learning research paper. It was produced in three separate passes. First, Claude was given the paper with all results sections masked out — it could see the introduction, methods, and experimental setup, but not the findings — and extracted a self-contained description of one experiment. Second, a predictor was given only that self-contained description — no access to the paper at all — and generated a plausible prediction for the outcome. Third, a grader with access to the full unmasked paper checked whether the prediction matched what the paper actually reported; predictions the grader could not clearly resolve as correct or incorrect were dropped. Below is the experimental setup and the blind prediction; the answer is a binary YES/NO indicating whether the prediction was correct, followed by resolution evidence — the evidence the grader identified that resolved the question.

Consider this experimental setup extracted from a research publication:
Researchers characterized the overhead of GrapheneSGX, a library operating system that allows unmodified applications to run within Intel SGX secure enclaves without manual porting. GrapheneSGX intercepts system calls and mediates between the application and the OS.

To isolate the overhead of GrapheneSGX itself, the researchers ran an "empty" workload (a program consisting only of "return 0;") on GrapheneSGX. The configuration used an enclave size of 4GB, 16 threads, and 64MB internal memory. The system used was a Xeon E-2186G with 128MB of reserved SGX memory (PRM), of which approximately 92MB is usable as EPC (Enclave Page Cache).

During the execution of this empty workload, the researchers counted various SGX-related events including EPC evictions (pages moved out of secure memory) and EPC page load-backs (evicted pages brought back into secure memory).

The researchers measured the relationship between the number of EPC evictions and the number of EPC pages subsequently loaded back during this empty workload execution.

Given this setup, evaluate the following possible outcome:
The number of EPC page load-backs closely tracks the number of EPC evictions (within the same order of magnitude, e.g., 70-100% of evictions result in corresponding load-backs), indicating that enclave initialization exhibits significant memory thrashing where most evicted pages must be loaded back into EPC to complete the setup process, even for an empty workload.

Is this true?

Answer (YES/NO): NO